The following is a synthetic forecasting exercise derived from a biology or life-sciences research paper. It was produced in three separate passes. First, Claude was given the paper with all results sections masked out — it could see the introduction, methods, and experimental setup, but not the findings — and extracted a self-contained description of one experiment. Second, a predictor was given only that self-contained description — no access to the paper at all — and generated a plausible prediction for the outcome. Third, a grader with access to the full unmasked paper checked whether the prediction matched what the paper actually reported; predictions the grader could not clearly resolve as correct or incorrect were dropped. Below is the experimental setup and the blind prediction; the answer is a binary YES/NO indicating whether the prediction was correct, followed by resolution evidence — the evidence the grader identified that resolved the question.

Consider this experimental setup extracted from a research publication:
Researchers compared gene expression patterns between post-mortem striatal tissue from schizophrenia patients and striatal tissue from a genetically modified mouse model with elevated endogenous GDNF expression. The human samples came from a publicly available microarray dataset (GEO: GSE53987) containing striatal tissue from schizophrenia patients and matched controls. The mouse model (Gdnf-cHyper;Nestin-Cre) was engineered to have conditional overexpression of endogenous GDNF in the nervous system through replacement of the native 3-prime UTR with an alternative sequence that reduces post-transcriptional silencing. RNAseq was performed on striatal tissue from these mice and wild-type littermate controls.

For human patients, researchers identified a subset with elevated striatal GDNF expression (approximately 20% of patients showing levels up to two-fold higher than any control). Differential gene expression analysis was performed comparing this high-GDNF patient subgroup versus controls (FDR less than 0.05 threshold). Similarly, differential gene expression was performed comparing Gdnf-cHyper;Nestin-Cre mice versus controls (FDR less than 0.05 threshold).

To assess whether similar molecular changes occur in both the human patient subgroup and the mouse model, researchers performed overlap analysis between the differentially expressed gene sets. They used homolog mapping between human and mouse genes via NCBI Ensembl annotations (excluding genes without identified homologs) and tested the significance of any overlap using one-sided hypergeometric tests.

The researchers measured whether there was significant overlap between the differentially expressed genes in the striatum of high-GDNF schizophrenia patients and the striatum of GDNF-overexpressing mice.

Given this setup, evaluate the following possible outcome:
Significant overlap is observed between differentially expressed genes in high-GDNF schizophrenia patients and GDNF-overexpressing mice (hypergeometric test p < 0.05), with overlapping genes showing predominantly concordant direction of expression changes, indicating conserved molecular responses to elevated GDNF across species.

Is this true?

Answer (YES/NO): NO